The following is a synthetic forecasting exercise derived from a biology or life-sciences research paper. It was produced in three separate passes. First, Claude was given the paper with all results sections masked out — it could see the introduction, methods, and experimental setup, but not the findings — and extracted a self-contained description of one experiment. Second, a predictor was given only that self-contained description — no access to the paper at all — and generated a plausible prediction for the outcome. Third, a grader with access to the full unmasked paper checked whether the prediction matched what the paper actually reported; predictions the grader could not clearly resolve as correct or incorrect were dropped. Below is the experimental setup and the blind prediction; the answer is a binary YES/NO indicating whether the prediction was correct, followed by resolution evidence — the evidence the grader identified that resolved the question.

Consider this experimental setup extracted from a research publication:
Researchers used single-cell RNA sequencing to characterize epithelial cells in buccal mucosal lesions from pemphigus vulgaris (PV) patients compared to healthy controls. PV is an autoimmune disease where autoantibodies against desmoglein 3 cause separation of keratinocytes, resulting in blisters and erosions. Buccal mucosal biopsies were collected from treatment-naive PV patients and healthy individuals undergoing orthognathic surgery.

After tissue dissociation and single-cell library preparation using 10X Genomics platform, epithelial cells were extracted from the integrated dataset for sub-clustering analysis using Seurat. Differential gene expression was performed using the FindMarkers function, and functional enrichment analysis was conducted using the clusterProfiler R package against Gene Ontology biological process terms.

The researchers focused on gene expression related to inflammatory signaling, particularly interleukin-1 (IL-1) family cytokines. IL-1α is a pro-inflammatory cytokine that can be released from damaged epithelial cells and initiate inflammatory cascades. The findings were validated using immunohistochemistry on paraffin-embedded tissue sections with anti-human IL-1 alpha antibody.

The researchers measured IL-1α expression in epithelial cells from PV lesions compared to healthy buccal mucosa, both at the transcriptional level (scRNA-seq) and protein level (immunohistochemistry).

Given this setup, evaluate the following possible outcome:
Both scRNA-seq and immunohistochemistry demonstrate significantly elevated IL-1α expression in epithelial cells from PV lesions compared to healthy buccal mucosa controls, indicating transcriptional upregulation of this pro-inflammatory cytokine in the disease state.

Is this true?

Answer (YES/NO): YES